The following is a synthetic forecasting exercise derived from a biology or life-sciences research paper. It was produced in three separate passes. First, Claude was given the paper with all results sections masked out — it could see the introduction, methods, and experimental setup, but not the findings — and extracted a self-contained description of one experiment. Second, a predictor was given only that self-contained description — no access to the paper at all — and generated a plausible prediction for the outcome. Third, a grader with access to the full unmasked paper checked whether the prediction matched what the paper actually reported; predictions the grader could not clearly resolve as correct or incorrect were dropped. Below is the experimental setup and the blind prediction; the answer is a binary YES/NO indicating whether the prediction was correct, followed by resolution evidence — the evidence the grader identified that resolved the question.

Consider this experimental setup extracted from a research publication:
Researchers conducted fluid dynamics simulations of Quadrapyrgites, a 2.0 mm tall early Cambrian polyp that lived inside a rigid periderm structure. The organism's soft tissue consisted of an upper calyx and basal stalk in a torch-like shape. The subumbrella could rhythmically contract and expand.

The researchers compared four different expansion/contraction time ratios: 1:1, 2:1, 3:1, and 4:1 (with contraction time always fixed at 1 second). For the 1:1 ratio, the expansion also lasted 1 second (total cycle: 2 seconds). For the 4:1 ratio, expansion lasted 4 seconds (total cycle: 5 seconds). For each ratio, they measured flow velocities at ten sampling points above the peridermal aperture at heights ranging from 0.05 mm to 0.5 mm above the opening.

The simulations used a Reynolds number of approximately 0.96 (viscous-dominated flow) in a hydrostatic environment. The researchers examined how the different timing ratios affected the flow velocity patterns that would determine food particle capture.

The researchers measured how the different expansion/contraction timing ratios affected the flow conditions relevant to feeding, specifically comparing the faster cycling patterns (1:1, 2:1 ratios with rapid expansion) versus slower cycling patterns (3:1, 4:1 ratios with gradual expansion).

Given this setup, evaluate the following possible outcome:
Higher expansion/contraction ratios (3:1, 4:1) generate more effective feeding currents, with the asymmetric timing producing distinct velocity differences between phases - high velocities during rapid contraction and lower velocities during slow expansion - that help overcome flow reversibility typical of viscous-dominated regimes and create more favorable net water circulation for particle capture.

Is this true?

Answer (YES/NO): NO